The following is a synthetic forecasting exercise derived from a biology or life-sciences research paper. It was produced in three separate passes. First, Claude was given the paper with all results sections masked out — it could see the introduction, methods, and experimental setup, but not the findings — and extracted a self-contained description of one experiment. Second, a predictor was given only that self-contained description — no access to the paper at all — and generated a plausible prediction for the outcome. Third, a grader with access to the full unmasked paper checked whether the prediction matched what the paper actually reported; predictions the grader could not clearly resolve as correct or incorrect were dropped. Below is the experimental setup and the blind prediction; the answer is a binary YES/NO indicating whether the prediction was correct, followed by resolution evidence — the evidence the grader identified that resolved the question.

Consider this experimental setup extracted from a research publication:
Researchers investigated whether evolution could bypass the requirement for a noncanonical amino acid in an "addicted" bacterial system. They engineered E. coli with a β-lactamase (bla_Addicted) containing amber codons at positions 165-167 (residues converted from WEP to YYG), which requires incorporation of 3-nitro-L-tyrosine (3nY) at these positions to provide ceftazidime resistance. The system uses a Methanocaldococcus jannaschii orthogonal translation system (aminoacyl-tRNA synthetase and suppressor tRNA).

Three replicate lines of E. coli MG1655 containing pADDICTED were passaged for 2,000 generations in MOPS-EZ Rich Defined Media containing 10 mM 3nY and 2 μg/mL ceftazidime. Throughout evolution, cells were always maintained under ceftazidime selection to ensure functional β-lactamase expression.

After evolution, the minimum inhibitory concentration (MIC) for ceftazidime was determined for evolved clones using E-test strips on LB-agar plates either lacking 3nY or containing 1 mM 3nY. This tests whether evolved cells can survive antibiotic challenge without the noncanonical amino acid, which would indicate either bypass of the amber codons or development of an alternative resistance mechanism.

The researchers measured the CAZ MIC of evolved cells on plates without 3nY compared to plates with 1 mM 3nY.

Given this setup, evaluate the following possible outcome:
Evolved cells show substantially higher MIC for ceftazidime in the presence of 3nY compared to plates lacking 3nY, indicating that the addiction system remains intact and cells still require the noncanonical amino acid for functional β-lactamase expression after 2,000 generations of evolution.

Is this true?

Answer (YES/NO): YES